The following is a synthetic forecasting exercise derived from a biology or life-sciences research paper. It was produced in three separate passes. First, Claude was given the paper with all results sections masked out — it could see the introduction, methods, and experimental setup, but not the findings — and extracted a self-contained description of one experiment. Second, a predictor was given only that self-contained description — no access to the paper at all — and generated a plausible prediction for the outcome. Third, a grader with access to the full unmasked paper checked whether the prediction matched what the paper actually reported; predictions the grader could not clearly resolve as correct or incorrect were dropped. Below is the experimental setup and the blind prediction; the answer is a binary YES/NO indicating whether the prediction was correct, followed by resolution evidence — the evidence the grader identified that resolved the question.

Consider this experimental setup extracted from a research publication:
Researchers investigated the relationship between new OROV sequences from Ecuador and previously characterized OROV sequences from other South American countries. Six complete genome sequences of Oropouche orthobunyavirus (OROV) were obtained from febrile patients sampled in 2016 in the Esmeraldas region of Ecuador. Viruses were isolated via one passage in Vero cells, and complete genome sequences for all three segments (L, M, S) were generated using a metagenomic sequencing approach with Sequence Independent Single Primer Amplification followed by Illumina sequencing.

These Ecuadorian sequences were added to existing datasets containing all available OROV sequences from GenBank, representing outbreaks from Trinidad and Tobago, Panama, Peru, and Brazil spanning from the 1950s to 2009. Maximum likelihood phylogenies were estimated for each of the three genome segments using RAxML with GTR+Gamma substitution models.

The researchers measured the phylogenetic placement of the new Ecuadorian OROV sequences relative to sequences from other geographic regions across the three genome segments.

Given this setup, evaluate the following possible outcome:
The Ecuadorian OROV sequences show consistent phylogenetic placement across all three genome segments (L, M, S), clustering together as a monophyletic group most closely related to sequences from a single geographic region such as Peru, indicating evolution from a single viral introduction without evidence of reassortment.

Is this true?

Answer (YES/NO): YES